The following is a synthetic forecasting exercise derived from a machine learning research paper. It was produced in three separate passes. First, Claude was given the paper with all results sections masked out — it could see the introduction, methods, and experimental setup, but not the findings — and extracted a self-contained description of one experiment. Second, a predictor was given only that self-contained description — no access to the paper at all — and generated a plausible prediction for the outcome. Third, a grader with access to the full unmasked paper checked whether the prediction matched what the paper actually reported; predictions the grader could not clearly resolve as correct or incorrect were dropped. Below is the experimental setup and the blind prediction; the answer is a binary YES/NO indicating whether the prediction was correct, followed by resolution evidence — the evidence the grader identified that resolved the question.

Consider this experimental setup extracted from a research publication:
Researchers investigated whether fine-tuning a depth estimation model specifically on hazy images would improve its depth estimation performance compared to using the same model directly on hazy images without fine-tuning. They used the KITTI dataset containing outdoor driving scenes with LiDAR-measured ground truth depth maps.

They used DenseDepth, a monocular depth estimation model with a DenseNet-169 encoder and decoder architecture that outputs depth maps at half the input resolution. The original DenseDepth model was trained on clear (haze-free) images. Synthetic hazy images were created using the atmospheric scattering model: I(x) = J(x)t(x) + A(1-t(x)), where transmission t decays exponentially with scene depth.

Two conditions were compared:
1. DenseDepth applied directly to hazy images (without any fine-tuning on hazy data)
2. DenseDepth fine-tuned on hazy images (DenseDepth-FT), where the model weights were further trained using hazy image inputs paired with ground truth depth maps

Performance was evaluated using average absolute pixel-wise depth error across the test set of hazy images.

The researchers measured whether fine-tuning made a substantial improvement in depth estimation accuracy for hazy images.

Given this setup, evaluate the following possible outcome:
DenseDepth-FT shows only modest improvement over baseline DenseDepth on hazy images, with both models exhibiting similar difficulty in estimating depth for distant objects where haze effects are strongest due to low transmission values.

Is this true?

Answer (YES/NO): YES